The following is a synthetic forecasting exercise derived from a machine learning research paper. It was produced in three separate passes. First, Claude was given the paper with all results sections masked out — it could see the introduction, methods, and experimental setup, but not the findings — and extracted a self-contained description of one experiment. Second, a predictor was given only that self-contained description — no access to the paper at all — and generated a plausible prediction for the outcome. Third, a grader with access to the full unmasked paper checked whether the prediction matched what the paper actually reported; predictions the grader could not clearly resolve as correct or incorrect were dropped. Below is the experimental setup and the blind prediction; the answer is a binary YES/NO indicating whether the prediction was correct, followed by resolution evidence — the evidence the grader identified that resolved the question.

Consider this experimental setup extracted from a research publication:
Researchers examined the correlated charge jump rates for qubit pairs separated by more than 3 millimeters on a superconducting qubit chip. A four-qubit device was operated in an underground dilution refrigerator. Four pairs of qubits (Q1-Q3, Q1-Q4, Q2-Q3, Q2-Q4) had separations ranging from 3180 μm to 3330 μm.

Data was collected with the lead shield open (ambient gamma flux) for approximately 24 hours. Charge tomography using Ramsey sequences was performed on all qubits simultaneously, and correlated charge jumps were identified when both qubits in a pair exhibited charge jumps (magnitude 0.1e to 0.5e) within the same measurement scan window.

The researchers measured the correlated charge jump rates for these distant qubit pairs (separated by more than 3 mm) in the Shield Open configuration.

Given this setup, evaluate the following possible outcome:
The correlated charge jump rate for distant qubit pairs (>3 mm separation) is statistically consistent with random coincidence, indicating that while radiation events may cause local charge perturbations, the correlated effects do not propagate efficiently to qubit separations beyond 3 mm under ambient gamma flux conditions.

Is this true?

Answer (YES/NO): YES